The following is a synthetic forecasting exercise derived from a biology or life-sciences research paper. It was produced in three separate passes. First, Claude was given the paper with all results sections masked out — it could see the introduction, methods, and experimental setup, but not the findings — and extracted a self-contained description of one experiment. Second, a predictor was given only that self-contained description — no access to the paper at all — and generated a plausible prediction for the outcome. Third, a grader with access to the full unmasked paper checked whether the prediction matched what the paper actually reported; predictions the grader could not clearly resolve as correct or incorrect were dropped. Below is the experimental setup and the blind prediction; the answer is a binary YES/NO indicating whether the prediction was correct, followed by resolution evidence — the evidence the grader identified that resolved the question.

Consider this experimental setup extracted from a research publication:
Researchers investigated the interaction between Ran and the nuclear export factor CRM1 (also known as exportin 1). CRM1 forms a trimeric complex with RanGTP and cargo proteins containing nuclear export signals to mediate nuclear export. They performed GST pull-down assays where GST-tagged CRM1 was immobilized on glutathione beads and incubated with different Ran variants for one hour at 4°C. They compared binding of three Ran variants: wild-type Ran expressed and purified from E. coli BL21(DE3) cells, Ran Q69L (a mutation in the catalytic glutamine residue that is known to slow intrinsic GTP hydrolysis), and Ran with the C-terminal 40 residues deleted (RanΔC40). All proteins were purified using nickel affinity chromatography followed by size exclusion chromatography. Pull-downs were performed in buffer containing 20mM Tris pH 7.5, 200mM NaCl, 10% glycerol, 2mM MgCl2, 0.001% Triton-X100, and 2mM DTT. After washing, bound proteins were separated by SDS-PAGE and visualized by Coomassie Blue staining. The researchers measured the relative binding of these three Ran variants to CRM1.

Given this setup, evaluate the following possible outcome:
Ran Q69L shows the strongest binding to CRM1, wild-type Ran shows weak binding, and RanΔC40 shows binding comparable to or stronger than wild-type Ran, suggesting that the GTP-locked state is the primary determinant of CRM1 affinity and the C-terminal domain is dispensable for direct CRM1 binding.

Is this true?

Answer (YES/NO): NO